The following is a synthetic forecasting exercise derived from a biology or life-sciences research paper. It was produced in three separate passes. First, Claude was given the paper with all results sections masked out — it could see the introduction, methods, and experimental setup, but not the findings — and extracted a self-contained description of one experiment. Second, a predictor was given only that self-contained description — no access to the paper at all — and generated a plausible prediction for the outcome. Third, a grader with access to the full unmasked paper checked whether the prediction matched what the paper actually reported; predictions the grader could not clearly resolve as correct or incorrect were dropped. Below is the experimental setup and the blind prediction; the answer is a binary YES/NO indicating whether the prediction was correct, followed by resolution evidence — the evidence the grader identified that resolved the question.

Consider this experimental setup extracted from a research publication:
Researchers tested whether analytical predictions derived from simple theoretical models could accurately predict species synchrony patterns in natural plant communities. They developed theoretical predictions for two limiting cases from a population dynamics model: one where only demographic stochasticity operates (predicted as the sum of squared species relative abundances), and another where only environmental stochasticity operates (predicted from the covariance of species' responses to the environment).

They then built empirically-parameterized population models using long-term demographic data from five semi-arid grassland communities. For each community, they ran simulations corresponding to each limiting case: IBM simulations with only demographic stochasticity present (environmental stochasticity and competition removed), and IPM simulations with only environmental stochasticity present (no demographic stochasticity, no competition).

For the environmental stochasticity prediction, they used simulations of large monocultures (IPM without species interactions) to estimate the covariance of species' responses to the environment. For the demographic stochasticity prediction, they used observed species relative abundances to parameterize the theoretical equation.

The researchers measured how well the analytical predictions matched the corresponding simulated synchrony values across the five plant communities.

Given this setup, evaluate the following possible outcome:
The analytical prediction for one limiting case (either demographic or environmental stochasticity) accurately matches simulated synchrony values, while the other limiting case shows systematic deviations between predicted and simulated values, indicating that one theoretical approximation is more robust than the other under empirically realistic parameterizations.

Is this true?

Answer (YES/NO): NO